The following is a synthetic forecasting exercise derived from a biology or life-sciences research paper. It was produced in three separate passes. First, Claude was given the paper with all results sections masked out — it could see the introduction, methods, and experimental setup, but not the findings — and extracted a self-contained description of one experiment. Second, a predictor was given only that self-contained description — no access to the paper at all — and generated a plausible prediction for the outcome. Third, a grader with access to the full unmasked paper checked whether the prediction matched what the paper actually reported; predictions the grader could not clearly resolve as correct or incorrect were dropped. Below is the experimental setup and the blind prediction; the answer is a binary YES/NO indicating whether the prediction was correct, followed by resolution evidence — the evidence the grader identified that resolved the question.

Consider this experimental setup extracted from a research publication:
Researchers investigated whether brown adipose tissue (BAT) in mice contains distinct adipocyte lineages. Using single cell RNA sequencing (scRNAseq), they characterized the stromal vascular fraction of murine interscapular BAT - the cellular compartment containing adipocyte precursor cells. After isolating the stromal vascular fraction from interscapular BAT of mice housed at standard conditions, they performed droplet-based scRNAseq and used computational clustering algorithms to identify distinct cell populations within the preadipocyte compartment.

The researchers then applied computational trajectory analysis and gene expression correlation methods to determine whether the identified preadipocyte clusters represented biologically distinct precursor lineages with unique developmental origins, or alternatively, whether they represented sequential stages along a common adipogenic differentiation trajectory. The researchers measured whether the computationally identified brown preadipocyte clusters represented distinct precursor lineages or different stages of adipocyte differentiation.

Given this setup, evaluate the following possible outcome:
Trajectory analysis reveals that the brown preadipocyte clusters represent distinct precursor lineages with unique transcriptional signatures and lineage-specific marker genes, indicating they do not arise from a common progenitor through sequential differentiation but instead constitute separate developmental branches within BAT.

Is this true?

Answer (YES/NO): NO